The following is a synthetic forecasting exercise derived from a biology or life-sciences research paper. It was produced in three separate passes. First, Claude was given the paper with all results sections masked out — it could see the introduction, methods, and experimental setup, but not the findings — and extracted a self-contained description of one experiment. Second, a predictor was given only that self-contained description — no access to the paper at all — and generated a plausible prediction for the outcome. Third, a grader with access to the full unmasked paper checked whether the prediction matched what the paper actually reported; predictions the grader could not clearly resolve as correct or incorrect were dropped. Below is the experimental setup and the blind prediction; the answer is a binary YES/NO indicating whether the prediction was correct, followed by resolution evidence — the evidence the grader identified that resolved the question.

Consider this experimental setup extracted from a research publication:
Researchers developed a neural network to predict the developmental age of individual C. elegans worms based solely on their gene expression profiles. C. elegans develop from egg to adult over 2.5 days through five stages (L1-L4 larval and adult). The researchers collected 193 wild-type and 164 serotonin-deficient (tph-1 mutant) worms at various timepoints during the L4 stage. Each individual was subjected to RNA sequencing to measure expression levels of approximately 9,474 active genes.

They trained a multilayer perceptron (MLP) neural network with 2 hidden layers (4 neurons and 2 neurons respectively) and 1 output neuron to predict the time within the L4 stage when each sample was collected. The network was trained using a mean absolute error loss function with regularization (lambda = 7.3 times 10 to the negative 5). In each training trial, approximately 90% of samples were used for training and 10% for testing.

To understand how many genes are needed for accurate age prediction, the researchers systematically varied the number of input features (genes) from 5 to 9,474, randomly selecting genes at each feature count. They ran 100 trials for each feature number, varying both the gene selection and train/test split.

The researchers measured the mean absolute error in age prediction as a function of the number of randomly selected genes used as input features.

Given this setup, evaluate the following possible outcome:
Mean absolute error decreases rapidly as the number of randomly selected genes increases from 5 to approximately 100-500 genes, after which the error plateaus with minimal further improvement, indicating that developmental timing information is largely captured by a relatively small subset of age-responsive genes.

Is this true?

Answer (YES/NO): NO